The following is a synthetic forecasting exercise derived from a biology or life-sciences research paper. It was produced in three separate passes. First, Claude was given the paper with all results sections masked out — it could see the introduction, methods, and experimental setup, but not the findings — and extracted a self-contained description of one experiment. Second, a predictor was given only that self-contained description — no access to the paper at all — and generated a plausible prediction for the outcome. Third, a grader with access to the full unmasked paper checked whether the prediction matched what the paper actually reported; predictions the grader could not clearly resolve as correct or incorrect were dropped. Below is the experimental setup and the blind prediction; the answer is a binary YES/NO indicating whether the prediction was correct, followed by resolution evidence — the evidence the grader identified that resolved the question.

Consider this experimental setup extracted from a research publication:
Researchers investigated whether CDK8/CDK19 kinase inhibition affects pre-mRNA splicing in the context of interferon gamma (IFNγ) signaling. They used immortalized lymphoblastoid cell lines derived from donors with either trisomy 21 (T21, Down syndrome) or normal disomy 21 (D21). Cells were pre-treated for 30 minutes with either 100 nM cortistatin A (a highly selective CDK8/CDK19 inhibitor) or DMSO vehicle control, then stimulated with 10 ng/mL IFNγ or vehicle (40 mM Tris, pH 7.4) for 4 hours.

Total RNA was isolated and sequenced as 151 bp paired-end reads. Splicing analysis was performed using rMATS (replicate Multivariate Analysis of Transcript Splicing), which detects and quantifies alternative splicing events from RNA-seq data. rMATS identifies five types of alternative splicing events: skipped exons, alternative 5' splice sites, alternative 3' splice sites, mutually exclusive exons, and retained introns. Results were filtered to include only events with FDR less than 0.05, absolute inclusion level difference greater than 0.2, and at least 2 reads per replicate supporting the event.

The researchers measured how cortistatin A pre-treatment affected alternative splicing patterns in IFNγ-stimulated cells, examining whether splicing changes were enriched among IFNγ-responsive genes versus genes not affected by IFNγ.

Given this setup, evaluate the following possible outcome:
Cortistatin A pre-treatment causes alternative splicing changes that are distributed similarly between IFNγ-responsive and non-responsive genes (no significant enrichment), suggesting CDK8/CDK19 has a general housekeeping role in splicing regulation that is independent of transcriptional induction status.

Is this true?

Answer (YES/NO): NO